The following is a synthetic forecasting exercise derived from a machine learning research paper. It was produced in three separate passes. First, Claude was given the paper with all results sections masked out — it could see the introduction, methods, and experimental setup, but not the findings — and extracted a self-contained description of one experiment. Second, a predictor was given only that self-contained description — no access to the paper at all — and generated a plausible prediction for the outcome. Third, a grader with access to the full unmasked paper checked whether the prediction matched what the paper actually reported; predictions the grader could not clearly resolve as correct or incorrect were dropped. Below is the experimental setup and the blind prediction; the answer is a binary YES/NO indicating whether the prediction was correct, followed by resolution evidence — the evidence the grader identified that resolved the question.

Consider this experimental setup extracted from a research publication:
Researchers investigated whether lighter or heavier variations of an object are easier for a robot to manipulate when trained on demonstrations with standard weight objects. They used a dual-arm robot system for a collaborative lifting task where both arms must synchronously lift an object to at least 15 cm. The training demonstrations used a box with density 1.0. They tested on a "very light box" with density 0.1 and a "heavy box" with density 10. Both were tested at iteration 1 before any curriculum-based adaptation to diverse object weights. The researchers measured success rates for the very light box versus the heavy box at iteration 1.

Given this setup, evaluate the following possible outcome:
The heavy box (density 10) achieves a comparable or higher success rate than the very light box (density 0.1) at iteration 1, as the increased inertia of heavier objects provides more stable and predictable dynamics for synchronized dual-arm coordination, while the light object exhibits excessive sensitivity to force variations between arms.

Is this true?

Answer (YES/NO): NO